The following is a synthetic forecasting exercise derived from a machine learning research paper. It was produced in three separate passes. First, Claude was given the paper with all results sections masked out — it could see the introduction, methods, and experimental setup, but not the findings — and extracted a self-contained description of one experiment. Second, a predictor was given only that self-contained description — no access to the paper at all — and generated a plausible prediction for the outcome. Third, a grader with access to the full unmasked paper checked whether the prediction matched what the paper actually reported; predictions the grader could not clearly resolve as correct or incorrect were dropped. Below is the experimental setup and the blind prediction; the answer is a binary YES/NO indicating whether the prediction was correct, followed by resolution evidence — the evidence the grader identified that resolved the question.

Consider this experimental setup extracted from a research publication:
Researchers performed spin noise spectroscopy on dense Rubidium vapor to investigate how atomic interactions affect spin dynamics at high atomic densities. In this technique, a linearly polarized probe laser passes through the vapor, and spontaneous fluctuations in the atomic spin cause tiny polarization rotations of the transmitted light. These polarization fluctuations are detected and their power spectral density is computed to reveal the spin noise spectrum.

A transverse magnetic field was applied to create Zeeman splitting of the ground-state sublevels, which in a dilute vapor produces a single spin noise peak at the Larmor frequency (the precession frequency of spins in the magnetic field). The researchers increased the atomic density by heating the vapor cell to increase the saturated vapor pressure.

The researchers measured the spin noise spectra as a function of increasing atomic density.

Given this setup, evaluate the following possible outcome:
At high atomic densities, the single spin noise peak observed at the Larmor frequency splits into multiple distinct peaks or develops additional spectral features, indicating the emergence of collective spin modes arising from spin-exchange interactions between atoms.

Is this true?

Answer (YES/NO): NO